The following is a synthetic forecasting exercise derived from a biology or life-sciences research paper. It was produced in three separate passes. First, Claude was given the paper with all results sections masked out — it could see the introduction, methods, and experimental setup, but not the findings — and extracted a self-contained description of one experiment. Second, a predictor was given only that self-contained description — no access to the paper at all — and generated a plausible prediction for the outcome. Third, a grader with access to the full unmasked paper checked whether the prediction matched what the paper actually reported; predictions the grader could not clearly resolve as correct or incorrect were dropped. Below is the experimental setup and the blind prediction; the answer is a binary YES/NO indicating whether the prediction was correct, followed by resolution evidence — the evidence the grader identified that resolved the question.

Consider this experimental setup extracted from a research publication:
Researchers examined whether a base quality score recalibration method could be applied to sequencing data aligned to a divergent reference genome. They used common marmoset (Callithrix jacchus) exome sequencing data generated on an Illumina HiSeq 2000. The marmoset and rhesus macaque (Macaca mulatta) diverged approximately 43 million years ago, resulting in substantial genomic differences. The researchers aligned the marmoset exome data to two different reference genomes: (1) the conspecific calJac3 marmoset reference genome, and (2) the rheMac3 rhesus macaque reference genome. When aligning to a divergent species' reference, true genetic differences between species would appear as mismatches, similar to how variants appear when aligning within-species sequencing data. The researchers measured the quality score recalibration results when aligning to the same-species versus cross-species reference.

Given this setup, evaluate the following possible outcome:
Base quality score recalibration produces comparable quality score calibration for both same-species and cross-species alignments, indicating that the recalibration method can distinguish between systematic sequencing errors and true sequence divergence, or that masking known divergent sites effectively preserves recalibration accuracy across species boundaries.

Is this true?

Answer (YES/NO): YES